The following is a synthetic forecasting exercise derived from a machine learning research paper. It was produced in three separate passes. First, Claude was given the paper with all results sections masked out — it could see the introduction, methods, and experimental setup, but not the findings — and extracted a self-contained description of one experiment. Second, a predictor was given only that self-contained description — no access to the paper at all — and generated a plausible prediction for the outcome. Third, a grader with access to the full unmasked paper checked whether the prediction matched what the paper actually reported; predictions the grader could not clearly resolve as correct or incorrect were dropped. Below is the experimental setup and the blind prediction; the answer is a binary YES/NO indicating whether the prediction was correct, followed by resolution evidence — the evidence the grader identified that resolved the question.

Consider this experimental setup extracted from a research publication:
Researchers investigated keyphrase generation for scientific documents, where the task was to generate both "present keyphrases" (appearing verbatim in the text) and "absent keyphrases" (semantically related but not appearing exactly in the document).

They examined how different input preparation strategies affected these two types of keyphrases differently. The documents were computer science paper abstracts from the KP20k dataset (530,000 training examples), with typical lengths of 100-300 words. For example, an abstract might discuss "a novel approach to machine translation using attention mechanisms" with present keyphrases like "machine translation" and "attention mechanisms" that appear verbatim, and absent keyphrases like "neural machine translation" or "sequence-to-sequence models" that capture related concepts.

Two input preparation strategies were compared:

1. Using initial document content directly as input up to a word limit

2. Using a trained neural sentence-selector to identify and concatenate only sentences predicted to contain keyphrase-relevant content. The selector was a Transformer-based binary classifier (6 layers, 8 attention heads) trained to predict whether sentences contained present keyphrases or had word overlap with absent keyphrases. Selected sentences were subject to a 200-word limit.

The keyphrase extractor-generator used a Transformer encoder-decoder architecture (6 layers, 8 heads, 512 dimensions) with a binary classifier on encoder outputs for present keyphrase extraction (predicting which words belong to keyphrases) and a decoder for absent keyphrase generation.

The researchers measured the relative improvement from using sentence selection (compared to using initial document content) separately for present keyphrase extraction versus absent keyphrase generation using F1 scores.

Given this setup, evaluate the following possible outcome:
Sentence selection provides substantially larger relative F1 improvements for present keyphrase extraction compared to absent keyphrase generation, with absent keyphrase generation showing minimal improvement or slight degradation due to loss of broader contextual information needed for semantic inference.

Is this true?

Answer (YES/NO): NO